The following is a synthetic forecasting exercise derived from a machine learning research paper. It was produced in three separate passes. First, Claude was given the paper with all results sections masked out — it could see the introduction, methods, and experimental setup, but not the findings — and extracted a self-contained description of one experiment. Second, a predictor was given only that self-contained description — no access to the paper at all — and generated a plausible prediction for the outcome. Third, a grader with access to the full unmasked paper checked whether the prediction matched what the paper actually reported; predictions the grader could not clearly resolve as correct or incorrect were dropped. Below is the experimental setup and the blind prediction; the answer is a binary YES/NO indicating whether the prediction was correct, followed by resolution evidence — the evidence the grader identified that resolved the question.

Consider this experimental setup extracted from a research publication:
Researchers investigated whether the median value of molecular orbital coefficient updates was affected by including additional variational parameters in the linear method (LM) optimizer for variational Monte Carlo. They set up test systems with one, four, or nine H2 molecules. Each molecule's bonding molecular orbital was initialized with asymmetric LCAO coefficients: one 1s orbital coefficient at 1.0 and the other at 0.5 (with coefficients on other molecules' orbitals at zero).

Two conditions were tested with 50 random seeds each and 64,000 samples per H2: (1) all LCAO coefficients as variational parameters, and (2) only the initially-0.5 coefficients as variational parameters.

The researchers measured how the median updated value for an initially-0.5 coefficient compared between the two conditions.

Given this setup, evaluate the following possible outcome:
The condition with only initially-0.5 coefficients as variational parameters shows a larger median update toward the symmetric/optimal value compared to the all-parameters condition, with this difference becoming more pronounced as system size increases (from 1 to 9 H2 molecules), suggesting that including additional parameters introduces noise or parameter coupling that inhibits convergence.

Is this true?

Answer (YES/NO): NO